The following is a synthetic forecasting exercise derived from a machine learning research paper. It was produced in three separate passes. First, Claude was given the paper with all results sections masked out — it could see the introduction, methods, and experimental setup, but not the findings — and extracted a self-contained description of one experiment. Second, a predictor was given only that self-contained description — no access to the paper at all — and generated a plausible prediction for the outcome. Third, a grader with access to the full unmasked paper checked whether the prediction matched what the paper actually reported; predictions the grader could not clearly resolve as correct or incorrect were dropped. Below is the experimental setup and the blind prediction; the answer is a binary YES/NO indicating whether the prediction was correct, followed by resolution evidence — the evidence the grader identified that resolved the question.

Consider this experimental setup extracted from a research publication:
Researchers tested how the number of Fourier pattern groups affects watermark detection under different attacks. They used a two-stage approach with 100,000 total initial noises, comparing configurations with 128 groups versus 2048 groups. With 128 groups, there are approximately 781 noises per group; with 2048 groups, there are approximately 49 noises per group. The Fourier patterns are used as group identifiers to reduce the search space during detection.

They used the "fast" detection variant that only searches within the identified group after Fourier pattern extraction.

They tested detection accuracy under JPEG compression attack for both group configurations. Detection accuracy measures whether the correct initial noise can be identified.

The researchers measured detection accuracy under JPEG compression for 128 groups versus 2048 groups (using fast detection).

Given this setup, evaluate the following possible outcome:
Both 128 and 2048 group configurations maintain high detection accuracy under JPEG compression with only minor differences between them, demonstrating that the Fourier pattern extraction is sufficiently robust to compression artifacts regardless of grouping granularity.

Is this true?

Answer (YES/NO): YES